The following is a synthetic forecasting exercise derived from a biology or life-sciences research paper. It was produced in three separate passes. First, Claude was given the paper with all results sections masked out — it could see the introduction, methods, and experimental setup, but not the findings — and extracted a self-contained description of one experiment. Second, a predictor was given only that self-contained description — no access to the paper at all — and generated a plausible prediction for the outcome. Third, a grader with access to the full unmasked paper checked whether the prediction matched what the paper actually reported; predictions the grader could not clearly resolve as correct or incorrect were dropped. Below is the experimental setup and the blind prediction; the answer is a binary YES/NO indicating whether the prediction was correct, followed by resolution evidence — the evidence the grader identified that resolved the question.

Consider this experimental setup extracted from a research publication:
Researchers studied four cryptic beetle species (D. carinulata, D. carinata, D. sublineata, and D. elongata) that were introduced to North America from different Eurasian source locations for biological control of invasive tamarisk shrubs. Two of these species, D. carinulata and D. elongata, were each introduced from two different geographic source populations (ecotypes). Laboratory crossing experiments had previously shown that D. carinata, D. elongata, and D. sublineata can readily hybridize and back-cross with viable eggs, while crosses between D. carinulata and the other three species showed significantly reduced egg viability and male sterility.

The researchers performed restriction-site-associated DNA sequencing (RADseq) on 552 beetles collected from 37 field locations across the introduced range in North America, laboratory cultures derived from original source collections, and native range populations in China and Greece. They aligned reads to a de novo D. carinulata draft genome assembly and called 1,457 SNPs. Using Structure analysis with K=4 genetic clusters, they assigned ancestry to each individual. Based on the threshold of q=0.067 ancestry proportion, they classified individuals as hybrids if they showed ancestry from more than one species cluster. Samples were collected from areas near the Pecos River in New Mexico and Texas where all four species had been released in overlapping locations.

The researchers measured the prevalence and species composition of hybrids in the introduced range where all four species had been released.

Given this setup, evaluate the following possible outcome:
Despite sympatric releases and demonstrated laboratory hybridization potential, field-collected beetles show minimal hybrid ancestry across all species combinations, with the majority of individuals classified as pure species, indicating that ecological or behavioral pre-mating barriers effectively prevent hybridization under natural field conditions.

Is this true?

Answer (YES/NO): NO